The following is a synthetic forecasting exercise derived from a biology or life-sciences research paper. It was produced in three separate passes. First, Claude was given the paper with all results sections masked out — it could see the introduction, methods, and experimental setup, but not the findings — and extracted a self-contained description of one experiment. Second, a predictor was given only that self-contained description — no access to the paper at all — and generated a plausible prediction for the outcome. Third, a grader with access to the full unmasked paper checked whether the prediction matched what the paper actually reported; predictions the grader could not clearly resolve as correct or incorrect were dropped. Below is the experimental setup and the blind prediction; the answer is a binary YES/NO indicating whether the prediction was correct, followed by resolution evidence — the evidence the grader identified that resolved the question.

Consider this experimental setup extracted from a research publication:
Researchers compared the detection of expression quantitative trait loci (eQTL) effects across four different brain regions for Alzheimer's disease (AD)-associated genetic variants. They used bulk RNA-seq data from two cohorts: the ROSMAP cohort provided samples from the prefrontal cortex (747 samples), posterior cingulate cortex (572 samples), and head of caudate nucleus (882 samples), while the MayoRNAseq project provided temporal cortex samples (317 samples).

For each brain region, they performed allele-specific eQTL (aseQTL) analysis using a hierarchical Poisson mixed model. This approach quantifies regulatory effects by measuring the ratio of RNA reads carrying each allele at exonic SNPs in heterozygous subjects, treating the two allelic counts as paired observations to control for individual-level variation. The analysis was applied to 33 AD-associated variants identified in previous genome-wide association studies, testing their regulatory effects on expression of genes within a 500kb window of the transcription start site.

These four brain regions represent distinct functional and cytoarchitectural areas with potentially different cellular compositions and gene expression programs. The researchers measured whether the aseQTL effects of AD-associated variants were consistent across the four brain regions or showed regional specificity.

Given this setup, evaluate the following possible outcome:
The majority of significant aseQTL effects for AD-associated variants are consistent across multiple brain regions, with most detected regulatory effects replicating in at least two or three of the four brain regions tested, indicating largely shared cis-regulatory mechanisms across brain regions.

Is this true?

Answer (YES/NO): YES